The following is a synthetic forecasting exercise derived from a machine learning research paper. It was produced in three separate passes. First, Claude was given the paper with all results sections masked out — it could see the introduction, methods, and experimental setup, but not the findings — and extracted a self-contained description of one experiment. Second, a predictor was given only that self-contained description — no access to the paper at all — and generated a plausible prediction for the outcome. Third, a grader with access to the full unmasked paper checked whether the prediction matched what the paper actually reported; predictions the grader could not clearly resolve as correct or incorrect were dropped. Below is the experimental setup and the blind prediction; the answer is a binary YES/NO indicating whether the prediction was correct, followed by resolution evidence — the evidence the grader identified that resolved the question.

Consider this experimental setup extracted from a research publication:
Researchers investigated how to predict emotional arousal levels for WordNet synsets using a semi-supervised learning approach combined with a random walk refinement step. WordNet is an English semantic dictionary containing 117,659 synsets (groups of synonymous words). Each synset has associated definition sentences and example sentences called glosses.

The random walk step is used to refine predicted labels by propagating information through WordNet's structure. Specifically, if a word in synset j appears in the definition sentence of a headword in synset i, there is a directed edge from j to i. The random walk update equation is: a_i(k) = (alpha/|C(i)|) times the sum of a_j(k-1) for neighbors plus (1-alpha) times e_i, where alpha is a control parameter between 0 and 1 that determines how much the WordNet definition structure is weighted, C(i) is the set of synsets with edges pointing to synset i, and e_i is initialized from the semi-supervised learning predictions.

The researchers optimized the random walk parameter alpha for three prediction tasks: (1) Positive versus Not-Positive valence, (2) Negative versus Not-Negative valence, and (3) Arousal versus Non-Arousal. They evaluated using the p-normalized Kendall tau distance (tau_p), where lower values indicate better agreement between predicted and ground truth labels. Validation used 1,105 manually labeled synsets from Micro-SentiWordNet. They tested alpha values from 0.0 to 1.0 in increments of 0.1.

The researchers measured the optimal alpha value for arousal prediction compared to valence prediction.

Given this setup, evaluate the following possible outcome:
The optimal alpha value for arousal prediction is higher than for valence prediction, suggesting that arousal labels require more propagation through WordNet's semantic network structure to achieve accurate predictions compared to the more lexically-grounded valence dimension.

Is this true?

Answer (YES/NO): NO